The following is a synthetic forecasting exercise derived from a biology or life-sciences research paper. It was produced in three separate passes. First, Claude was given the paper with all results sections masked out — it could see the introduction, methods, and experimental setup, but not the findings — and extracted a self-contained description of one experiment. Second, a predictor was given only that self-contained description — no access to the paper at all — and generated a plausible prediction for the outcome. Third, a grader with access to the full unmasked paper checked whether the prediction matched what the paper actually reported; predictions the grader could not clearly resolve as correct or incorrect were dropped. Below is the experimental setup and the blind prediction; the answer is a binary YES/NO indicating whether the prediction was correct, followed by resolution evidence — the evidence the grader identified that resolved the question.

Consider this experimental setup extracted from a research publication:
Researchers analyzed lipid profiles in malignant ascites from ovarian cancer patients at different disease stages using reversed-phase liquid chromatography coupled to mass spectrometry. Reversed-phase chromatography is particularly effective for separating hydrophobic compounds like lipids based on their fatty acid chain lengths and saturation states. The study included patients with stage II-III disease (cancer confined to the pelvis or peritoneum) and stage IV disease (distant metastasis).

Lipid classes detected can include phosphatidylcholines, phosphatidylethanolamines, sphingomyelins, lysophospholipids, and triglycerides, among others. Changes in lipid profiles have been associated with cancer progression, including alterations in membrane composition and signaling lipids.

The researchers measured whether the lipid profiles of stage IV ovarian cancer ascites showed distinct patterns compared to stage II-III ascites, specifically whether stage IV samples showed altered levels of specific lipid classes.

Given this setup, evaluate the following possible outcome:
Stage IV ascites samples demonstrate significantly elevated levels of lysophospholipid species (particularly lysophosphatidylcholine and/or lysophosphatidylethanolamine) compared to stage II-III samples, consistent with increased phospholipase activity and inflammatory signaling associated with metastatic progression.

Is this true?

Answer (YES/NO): NO